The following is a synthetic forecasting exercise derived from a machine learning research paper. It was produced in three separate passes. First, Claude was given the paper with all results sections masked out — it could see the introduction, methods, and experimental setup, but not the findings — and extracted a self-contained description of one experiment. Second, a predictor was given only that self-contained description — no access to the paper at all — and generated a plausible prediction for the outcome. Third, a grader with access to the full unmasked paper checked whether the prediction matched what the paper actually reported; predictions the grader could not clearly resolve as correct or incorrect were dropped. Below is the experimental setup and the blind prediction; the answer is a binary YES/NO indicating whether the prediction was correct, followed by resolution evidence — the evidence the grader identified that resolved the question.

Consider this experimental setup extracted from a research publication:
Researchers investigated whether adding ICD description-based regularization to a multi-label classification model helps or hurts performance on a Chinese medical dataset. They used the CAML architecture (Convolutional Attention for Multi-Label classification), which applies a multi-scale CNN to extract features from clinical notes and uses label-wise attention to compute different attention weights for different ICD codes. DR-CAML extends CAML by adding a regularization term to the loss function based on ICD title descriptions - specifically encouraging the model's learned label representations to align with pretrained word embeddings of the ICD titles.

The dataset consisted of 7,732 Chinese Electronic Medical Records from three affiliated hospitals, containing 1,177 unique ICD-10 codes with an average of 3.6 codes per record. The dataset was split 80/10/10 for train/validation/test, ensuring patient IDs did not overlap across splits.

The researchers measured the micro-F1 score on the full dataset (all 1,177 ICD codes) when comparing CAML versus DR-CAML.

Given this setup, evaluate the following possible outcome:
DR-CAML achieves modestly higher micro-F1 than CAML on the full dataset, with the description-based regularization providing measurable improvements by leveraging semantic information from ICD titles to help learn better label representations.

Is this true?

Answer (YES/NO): NO